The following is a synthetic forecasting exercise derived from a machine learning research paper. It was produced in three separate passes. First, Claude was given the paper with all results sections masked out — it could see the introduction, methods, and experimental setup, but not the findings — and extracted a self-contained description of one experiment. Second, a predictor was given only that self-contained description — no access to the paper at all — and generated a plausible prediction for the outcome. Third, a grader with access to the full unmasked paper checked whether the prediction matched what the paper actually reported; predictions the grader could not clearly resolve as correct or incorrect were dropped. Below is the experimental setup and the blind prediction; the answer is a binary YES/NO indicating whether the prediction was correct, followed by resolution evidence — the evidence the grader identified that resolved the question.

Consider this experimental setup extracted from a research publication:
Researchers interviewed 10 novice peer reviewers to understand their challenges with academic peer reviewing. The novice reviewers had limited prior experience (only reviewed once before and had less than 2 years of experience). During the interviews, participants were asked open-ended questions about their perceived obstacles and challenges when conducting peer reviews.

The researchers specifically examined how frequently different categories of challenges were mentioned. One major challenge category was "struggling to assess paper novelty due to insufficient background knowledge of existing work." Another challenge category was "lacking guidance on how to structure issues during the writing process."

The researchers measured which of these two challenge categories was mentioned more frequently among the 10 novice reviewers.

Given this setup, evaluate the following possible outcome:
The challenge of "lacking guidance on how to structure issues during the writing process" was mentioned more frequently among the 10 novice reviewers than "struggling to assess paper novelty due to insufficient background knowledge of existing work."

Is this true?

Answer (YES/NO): NO